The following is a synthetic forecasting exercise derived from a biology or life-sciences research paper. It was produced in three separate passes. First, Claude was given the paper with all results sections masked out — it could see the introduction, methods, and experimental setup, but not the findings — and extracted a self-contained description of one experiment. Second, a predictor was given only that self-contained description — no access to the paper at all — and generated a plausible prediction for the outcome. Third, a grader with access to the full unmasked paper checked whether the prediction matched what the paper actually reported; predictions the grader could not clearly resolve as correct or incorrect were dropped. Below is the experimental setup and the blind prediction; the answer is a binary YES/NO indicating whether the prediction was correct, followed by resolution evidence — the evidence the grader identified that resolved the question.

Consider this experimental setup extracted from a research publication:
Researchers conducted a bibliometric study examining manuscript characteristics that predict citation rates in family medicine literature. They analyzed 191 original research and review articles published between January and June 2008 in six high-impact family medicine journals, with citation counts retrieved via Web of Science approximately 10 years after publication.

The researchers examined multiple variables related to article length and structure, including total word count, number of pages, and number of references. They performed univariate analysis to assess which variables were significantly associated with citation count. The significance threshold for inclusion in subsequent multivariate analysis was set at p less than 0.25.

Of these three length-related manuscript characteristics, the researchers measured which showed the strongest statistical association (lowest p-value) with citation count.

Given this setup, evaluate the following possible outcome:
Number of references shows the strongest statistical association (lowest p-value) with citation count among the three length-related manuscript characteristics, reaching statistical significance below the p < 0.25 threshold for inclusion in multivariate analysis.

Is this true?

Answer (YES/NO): NO